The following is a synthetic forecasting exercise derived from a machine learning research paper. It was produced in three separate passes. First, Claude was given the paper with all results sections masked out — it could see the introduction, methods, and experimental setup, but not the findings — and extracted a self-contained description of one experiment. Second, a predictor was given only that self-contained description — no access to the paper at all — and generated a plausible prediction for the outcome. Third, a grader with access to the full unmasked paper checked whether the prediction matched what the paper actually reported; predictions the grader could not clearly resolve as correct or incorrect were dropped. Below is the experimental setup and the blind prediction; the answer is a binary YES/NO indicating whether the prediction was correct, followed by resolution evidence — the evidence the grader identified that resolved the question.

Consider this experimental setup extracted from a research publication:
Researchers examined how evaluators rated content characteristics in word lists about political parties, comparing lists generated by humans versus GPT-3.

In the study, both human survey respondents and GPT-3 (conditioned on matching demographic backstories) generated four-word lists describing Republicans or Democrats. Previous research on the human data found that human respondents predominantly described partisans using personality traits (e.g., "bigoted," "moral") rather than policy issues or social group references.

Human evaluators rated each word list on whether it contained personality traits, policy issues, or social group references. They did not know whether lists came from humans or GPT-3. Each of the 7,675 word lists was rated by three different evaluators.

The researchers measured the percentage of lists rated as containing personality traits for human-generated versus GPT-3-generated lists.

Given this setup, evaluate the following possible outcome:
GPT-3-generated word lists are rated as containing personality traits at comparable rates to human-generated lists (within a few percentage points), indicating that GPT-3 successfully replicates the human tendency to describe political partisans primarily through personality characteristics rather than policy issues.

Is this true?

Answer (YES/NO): YES